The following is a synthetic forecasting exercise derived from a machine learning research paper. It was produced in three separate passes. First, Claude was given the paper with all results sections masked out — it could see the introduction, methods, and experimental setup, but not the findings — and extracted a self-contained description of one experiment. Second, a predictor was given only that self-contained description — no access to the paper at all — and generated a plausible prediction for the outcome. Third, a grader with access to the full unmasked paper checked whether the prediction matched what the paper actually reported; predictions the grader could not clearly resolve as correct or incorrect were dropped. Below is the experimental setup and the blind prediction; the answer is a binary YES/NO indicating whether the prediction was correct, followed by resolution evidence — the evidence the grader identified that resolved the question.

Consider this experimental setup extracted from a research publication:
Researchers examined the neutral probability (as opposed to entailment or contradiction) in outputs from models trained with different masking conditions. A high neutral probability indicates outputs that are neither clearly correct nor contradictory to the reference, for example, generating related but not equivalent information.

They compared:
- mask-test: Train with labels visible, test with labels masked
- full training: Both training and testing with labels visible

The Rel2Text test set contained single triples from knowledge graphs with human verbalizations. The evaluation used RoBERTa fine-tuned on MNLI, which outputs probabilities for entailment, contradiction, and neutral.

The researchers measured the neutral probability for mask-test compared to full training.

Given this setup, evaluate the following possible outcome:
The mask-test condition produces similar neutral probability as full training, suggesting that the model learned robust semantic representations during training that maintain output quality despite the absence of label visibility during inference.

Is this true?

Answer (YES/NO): NO